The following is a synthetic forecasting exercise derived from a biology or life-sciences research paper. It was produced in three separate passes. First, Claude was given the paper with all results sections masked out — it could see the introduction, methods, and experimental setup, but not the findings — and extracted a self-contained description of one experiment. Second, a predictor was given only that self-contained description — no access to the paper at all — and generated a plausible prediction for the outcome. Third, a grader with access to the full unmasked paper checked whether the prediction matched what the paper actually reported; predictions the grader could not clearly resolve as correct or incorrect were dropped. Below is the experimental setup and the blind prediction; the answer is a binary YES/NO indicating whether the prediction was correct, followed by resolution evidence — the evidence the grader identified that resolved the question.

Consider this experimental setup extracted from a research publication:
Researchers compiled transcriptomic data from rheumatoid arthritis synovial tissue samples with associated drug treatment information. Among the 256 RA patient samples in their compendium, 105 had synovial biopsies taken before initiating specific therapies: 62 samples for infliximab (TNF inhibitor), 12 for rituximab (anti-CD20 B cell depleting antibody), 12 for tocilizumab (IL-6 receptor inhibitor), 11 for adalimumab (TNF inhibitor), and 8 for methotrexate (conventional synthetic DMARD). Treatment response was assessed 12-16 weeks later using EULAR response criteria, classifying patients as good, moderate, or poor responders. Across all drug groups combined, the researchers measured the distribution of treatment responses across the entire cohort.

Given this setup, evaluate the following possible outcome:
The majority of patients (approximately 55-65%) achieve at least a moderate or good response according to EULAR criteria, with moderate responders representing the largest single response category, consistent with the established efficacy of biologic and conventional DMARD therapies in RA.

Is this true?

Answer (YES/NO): NO